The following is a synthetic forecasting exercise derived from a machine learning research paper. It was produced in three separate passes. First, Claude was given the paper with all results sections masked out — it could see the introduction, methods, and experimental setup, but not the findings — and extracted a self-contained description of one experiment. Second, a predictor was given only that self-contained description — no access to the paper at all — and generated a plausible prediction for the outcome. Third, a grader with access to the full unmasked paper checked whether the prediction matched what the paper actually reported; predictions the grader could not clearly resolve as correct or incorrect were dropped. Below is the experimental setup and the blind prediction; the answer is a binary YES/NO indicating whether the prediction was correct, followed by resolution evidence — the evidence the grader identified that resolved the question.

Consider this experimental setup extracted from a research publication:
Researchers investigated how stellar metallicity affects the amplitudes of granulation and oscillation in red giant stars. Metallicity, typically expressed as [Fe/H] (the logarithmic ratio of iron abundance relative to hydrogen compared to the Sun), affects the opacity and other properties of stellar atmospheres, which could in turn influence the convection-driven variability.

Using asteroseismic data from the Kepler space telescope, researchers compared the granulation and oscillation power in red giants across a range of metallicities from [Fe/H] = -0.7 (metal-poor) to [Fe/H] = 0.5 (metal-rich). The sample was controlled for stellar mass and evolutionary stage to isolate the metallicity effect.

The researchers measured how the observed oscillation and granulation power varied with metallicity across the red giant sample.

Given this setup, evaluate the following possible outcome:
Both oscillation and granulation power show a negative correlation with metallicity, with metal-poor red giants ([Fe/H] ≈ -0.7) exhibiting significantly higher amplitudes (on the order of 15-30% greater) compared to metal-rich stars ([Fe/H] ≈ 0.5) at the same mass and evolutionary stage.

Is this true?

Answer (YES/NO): NO